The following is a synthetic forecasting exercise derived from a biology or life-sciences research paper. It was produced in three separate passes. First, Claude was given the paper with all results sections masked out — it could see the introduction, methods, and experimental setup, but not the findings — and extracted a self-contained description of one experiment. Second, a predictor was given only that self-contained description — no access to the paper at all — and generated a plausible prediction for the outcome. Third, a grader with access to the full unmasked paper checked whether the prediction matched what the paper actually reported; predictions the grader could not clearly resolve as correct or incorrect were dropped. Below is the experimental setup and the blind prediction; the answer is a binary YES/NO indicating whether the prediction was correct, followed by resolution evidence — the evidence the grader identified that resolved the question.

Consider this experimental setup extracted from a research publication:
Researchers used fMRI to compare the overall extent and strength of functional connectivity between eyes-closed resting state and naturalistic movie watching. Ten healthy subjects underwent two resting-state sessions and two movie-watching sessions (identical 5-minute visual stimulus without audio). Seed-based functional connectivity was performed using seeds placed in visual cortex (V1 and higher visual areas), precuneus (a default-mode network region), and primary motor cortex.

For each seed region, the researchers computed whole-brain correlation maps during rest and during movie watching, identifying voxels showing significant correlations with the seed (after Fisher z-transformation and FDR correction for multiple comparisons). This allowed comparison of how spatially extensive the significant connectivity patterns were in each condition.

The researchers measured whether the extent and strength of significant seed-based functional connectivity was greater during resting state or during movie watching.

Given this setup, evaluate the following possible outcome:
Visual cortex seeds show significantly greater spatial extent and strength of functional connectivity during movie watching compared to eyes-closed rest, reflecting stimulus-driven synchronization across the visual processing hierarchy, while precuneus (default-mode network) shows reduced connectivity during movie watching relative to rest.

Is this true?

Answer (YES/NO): NO